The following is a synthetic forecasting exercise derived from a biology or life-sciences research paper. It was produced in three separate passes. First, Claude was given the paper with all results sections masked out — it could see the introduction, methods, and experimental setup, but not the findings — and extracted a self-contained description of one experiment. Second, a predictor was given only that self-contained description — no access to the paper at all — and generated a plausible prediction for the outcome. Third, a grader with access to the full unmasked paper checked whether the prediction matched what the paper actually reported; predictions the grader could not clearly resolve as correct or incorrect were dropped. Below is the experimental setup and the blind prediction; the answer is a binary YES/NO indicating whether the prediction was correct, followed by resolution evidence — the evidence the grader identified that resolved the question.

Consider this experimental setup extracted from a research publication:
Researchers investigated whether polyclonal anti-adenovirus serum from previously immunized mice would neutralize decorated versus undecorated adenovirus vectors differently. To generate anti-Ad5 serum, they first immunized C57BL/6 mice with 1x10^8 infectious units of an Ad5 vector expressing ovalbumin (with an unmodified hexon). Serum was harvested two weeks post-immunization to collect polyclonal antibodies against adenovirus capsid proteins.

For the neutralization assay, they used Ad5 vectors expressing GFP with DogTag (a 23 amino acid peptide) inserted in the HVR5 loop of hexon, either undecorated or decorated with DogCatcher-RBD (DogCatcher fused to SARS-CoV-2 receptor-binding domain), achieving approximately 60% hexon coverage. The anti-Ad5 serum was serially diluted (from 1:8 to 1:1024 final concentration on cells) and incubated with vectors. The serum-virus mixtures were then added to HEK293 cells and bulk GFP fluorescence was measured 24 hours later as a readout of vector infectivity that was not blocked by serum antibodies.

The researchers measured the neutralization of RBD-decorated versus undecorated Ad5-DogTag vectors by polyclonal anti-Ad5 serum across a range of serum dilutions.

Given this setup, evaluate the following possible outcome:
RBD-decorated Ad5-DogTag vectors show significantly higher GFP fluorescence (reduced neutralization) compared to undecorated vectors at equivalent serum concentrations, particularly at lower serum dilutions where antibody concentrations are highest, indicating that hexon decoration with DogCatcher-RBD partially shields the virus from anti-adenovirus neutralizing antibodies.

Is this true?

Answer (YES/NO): YES